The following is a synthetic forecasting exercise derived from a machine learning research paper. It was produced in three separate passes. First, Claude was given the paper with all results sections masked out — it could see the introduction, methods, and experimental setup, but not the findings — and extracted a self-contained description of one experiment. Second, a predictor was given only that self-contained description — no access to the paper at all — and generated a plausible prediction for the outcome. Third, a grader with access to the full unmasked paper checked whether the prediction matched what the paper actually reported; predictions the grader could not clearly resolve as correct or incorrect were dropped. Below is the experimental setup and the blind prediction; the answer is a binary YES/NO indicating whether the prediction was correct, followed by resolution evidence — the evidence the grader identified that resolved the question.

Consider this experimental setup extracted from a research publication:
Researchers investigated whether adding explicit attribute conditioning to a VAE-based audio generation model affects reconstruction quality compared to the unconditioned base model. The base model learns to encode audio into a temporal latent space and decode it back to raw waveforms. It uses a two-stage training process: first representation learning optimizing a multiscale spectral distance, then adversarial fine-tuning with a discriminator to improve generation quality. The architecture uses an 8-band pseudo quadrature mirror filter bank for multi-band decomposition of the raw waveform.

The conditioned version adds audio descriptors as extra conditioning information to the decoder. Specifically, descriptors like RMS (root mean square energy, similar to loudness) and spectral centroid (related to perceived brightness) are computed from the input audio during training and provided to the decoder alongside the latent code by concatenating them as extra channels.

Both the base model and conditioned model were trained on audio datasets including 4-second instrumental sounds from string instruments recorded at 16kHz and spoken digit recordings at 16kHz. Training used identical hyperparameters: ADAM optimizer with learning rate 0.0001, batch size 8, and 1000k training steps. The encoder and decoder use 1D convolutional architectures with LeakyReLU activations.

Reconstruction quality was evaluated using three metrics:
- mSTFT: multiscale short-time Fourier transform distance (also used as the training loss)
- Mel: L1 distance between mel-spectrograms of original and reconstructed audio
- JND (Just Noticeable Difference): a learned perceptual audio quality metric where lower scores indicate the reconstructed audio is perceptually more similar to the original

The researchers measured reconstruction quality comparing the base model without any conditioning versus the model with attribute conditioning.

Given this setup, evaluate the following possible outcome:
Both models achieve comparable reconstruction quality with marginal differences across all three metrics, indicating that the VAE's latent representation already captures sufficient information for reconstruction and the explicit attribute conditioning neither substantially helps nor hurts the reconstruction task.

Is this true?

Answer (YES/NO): NO